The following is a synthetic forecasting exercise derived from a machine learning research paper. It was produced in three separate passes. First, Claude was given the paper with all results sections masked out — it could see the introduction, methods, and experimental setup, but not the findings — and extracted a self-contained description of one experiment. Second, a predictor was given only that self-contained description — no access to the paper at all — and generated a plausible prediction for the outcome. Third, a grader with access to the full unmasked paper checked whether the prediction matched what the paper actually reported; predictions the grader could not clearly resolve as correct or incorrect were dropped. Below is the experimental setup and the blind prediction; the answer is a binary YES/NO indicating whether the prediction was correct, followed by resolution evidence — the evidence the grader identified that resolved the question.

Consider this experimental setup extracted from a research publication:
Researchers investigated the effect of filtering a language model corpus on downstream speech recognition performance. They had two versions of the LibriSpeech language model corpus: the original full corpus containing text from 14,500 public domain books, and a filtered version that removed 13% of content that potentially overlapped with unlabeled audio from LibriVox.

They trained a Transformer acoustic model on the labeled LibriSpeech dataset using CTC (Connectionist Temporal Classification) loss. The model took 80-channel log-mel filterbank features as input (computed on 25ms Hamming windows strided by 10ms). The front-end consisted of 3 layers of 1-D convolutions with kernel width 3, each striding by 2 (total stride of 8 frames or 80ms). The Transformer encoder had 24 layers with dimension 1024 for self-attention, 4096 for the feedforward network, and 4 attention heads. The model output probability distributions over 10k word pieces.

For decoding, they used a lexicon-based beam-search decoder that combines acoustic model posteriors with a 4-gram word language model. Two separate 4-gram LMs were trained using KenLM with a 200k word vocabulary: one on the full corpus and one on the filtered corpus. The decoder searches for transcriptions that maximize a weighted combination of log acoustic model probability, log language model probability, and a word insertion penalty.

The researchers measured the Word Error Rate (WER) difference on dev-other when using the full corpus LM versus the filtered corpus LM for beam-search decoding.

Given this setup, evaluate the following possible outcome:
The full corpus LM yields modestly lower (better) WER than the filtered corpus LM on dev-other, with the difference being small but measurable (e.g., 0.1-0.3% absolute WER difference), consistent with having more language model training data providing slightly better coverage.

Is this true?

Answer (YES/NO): NO